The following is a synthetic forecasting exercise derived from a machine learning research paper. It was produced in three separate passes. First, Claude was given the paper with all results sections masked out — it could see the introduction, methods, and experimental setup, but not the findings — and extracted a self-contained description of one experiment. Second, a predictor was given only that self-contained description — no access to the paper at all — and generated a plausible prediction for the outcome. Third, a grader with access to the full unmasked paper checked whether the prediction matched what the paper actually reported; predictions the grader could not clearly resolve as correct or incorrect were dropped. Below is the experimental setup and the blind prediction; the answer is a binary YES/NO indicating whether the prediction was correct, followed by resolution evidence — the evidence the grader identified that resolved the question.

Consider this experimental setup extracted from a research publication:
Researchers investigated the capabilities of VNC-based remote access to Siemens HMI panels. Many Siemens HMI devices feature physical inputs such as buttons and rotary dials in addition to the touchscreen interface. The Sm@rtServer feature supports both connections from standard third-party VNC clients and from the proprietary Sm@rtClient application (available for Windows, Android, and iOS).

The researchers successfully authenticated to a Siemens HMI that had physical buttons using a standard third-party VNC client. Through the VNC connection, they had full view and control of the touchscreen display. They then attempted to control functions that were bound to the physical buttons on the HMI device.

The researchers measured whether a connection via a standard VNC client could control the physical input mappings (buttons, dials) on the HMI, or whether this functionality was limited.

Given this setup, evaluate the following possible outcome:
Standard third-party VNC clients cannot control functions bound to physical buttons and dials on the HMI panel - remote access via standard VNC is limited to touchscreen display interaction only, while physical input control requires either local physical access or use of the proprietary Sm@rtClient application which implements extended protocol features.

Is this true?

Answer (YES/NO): YES